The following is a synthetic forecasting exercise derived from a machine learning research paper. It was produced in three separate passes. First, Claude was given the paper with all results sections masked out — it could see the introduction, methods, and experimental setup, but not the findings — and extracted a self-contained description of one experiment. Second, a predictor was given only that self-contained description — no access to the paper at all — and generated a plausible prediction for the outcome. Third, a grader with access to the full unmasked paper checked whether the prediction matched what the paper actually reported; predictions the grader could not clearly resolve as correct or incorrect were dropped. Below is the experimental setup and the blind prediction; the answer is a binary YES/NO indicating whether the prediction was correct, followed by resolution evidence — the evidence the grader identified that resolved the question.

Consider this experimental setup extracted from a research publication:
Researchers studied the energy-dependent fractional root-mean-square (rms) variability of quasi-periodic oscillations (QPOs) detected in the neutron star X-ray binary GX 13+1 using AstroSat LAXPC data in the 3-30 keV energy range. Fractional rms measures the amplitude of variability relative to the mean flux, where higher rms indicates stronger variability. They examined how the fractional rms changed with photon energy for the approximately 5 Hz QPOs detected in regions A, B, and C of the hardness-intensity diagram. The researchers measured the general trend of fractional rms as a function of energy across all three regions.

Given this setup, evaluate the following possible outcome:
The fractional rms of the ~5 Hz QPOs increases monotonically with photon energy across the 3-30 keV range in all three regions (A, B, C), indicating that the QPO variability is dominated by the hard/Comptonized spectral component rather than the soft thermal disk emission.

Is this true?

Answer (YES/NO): NO